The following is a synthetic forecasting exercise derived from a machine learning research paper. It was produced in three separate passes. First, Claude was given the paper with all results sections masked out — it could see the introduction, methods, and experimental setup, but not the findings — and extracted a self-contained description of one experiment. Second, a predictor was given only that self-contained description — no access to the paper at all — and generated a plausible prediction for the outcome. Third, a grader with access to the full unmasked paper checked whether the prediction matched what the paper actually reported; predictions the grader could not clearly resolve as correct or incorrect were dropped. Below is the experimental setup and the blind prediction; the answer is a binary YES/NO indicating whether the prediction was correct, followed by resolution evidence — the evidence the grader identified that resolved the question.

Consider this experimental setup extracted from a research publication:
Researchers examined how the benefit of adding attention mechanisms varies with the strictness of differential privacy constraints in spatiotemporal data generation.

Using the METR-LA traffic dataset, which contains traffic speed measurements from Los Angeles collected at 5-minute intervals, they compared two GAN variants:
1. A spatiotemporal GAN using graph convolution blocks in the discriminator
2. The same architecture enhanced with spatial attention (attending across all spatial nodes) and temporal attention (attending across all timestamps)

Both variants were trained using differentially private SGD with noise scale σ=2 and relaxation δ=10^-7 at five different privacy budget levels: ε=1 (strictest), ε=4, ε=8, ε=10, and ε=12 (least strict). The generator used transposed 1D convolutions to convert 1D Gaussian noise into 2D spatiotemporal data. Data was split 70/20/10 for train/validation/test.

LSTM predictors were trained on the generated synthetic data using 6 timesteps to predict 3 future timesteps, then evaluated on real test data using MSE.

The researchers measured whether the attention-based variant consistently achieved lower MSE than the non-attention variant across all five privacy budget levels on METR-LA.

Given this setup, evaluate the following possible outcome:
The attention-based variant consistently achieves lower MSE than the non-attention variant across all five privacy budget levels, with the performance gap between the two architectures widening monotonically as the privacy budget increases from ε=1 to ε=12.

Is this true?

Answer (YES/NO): NO